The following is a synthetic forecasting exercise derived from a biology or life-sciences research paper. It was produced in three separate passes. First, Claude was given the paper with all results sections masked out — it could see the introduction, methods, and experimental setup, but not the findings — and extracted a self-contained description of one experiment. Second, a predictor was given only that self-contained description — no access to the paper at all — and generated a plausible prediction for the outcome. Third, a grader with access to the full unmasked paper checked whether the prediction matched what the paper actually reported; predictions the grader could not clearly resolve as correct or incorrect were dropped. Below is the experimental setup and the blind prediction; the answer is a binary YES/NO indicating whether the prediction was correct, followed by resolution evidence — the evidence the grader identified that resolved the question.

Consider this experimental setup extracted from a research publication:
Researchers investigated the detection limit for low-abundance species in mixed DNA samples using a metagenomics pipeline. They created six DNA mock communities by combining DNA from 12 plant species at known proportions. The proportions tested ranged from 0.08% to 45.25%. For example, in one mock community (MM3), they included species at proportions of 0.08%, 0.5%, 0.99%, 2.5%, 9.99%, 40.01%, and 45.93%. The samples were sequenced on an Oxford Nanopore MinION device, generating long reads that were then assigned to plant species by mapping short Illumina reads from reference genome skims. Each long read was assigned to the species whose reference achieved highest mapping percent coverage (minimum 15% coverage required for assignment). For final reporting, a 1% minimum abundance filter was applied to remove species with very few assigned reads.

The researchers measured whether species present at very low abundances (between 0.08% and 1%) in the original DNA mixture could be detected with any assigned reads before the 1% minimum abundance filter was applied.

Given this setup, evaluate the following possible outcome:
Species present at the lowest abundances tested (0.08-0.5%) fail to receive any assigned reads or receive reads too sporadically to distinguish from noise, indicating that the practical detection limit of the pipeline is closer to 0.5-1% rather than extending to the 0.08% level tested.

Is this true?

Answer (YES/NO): NO